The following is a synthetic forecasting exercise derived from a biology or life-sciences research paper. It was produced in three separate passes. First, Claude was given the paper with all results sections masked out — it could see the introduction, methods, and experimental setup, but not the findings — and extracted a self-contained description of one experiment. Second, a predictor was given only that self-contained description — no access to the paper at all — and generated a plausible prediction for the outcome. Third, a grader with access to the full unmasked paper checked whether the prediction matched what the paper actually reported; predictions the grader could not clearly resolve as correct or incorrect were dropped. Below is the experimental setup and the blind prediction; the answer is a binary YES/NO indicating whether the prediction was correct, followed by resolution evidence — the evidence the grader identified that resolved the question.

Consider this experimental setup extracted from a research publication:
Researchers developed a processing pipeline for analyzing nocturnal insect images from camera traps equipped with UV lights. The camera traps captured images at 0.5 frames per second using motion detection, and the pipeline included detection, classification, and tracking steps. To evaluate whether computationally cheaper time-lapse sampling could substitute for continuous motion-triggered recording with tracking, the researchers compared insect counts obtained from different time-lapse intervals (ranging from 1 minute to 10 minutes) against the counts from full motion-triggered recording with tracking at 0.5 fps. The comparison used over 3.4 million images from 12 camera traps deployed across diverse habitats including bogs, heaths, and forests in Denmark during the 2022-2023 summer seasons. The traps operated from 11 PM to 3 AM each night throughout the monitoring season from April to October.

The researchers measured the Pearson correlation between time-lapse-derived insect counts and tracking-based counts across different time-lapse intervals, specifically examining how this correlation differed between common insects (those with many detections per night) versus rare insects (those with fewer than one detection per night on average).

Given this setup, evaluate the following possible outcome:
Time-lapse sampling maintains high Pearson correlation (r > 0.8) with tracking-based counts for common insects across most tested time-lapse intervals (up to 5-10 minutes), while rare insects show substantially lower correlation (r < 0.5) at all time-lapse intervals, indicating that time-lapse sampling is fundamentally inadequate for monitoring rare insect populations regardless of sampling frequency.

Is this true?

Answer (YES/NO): NO